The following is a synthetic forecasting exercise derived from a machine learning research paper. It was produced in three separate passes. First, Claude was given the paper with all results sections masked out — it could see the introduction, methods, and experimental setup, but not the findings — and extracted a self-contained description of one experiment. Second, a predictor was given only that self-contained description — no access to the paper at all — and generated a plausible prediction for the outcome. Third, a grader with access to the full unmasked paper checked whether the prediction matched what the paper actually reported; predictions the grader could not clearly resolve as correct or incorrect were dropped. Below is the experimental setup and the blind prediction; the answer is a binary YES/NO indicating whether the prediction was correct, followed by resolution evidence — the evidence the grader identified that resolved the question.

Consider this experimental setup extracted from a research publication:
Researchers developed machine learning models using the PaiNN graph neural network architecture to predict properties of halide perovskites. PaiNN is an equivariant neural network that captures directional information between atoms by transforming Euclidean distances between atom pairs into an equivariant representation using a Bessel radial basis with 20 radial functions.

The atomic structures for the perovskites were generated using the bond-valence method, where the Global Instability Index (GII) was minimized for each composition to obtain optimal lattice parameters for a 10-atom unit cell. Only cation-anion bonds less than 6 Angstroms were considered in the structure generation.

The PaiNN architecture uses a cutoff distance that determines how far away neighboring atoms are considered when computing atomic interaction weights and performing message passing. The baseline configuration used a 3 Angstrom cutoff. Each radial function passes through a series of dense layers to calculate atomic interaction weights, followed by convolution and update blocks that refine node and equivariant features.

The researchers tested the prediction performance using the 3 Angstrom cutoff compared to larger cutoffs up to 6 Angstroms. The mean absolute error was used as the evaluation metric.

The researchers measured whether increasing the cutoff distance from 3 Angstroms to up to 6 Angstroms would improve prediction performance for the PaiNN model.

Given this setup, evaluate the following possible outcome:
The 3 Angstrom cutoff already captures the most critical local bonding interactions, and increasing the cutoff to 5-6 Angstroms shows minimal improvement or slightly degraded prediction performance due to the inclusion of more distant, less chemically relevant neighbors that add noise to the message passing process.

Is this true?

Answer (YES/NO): YES